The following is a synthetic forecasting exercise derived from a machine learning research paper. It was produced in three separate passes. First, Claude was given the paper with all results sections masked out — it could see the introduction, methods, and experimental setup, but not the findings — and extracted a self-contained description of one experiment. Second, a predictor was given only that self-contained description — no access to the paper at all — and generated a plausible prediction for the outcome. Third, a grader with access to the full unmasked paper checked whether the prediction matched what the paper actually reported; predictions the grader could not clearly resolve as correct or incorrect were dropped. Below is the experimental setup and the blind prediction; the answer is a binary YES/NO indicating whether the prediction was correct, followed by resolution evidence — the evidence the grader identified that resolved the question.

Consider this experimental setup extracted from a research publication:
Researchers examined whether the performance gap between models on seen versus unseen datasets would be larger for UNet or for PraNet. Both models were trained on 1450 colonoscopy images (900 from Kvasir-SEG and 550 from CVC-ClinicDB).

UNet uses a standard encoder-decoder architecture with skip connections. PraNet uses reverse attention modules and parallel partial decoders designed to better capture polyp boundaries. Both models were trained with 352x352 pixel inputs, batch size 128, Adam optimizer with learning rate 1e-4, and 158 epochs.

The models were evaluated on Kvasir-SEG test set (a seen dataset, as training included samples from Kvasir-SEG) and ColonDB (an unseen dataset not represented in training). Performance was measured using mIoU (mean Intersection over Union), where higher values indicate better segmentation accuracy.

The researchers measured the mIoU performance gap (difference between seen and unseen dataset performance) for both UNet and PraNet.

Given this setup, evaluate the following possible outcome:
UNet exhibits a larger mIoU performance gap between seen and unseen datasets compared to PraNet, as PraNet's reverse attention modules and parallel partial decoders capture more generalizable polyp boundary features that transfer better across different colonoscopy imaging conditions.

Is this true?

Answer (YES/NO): YES